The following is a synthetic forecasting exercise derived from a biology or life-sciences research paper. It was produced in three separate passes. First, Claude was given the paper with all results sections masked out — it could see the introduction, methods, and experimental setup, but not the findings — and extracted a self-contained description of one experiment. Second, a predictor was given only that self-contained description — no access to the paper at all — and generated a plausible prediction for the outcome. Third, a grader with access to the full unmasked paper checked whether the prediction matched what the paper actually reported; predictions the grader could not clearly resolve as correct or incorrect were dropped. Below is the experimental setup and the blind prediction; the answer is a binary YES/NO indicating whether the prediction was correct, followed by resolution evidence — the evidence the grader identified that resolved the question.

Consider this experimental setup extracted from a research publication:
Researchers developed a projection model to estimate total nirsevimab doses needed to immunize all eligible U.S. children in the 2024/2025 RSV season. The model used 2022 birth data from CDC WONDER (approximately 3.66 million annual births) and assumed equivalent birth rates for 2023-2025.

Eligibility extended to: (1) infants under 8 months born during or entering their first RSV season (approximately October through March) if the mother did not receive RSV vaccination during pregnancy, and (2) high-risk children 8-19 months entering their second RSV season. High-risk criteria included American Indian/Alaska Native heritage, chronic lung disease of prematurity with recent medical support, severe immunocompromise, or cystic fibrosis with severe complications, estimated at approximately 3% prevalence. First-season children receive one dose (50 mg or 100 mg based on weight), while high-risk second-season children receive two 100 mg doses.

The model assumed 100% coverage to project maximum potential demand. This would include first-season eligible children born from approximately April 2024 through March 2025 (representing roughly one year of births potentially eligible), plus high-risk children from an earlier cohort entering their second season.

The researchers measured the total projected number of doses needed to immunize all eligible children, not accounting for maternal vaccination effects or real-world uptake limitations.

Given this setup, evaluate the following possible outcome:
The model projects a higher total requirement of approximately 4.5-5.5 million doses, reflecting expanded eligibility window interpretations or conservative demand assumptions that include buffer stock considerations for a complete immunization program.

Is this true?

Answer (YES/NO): NO